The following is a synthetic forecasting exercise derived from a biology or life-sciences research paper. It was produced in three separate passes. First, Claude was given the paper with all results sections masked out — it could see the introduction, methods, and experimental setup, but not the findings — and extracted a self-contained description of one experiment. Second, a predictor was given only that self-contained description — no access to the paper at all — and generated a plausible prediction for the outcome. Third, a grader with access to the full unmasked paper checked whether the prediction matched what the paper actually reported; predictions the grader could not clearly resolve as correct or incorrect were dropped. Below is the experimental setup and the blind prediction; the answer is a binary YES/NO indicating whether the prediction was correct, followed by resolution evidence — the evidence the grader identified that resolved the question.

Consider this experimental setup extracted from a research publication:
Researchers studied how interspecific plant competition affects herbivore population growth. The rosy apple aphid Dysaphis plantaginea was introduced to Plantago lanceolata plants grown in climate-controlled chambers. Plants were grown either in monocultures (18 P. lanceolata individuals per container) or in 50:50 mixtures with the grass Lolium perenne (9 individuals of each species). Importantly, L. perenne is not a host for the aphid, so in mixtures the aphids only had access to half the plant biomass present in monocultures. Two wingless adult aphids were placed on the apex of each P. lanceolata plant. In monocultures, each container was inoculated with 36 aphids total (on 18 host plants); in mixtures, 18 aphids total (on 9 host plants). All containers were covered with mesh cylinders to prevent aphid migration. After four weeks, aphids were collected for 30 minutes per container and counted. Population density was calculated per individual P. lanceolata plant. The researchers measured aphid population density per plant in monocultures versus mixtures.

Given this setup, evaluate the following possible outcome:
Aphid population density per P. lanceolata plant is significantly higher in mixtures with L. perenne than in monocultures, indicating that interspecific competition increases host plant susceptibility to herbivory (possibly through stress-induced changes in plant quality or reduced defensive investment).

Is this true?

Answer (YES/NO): NO